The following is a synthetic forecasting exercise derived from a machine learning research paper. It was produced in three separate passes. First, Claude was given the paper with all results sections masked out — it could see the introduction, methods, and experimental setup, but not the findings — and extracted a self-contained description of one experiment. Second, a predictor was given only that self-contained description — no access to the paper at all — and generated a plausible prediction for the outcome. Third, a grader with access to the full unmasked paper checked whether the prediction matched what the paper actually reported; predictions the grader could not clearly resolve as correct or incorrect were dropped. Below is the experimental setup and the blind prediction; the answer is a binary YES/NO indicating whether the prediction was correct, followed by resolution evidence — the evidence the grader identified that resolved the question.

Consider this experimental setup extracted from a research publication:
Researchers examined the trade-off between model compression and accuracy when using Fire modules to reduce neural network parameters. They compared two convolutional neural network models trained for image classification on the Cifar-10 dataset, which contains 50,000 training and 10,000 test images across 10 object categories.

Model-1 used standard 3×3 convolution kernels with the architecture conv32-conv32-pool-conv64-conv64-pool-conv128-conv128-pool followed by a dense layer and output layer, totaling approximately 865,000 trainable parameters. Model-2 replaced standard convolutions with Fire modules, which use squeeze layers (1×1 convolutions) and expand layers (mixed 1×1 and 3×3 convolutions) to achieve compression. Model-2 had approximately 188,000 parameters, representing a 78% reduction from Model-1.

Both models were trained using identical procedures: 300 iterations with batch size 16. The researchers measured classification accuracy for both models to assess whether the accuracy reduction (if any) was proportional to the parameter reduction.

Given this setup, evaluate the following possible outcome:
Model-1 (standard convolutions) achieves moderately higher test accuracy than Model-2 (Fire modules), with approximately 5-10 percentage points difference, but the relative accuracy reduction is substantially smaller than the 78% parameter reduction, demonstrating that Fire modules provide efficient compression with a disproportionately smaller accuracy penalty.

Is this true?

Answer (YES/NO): YES